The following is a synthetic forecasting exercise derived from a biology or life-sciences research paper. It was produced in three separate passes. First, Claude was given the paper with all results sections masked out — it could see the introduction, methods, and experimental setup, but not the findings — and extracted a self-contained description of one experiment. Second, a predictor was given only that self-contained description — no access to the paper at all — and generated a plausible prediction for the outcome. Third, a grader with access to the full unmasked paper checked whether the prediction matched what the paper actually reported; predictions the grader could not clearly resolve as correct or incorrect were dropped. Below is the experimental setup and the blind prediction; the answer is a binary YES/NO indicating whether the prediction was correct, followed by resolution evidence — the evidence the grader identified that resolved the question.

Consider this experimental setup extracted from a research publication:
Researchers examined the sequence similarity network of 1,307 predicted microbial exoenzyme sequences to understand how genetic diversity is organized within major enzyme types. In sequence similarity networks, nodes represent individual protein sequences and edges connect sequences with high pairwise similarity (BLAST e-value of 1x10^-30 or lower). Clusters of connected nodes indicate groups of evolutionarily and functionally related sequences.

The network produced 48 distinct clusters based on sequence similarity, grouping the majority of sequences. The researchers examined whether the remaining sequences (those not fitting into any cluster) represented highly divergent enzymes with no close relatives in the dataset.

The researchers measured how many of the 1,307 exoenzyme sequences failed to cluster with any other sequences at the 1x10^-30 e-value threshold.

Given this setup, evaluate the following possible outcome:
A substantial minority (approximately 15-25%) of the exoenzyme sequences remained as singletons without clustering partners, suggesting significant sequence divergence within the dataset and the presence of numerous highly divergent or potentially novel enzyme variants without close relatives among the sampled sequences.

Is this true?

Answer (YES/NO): NO